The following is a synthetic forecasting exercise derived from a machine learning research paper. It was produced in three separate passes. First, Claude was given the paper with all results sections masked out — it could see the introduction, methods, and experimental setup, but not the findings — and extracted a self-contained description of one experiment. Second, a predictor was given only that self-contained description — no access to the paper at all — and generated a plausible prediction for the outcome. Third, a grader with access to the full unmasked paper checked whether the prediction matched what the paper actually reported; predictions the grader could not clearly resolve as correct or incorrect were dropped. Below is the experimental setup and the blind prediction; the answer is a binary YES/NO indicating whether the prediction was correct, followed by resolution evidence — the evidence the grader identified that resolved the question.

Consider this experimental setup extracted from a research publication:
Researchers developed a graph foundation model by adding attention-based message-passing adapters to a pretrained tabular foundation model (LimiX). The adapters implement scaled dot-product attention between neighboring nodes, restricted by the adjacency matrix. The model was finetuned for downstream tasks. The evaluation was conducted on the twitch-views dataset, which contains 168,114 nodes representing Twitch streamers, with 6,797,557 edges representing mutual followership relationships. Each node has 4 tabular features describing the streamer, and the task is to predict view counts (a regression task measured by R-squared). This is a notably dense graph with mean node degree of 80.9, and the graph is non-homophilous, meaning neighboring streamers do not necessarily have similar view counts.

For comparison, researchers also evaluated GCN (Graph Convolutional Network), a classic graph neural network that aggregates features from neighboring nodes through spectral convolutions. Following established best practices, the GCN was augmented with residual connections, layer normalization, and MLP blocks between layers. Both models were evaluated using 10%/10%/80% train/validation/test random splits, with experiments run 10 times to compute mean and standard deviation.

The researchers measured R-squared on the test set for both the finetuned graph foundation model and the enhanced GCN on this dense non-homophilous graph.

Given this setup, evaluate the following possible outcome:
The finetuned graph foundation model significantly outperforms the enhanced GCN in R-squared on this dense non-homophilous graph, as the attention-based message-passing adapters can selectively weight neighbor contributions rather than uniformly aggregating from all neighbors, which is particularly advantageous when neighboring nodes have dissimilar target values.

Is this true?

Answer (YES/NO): NO